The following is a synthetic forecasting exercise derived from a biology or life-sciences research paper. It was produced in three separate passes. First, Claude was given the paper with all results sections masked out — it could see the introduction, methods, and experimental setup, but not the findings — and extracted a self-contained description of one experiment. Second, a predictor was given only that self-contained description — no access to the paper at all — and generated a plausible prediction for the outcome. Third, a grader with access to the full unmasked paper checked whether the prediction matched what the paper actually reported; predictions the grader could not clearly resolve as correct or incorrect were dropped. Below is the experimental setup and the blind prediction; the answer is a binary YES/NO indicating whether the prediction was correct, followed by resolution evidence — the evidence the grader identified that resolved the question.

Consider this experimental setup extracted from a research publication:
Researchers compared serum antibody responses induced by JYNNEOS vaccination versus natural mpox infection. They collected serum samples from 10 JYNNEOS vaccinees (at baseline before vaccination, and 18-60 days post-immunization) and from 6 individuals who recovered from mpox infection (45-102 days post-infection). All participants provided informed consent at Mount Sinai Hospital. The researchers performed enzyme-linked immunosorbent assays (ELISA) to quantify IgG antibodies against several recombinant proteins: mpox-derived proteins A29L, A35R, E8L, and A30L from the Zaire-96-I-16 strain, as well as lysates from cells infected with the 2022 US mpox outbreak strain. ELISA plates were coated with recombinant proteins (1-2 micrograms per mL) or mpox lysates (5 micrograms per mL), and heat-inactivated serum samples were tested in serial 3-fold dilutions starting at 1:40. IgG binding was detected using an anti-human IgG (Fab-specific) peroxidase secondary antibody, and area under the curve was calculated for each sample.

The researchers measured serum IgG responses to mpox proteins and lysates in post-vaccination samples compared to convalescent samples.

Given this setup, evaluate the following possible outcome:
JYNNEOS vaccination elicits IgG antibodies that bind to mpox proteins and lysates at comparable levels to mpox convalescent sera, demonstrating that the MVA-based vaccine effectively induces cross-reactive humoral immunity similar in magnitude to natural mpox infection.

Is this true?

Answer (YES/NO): NO